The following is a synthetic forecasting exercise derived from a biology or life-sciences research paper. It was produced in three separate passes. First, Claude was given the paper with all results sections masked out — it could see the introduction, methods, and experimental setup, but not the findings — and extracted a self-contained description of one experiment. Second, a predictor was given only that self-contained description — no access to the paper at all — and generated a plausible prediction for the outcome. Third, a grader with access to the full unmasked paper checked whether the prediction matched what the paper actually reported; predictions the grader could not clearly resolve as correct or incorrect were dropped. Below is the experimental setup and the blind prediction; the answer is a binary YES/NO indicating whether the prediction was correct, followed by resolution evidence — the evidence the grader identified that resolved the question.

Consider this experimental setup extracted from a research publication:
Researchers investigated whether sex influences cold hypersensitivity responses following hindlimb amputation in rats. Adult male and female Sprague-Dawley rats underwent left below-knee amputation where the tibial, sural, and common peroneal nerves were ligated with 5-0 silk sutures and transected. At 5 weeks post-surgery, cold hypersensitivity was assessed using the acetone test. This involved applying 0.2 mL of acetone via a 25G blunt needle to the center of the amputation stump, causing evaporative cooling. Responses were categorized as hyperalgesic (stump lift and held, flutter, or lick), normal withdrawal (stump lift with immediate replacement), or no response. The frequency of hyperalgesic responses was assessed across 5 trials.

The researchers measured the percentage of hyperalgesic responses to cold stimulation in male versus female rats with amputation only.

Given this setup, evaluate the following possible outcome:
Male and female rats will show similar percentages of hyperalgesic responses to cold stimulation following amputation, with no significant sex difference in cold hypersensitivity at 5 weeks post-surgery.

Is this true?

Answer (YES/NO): YES